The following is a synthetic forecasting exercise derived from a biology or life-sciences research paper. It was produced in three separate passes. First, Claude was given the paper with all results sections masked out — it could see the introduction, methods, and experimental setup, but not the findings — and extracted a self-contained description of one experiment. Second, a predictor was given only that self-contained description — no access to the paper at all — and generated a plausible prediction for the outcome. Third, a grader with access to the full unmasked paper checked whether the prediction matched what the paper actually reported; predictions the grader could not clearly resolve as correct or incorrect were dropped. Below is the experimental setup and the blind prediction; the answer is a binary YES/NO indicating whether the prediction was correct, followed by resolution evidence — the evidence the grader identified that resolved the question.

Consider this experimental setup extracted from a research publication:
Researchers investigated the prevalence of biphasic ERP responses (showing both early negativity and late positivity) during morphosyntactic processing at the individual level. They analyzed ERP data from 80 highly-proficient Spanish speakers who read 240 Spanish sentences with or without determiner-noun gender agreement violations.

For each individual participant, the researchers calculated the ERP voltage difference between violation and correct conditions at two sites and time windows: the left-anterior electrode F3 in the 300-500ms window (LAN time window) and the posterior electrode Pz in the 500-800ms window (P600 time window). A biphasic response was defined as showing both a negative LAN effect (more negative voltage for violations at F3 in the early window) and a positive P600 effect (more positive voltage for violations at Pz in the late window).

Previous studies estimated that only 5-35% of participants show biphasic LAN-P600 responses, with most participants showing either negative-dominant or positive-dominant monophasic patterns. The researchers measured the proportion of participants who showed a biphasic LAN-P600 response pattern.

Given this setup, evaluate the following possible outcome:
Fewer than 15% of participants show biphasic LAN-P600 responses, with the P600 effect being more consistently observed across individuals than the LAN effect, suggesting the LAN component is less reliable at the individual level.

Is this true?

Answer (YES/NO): NO